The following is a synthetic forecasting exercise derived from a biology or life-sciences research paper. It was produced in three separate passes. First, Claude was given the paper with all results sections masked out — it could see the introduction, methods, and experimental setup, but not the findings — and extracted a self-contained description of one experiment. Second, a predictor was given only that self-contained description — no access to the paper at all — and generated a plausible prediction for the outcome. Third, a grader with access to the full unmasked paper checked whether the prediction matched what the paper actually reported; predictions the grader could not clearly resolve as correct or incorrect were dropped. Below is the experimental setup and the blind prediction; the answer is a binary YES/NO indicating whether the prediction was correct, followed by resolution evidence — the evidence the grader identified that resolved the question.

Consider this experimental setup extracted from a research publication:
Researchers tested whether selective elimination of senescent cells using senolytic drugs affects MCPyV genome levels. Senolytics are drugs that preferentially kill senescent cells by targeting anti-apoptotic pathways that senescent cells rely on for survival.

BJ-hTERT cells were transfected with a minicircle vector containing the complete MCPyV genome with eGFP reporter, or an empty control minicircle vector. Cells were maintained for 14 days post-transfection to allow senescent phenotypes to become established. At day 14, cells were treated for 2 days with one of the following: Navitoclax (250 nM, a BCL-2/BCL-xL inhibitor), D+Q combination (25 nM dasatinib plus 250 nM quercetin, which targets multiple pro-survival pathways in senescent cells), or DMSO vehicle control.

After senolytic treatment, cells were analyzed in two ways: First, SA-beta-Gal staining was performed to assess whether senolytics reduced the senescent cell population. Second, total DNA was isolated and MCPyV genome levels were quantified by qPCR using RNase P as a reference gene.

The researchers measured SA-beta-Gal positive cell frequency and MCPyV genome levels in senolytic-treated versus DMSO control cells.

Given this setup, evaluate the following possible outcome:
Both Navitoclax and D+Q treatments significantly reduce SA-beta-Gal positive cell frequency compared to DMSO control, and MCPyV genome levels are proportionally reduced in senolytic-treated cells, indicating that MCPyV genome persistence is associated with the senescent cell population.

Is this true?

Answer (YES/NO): NO